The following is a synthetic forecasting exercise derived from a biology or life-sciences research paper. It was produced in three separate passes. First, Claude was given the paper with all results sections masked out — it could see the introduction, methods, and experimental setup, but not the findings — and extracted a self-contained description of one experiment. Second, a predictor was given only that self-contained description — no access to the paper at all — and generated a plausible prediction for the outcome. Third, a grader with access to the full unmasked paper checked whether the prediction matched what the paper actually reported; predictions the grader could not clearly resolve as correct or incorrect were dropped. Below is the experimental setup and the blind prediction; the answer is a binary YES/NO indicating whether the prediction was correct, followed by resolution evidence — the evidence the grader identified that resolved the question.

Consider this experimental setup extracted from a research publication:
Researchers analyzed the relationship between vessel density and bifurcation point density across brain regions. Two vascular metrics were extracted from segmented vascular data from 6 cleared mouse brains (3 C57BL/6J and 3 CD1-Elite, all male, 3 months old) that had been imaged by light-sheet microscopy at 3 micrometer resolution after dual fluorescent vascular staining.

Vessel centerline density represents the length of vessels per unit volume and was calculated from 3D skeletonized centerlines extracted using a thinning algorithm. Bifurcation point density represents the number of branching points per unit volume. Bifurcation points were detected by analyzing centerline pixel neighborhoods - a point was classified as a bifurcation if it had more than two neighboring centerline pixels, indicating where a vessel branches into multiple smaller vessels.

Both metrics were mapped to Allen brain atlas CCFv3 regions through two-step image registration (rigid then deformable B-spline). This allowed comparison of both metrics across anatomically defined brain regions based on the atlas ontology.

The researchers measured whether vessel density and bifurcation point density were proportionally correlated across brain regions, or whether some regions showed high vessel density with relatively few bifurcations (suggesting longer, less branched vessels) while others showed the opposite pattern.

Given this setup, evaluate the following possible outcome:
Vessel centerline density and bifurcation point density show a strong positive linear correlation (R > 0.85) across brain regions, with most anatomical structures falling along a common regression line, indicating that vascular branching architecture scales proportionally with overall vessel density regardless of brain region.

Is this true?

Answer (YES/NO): YES